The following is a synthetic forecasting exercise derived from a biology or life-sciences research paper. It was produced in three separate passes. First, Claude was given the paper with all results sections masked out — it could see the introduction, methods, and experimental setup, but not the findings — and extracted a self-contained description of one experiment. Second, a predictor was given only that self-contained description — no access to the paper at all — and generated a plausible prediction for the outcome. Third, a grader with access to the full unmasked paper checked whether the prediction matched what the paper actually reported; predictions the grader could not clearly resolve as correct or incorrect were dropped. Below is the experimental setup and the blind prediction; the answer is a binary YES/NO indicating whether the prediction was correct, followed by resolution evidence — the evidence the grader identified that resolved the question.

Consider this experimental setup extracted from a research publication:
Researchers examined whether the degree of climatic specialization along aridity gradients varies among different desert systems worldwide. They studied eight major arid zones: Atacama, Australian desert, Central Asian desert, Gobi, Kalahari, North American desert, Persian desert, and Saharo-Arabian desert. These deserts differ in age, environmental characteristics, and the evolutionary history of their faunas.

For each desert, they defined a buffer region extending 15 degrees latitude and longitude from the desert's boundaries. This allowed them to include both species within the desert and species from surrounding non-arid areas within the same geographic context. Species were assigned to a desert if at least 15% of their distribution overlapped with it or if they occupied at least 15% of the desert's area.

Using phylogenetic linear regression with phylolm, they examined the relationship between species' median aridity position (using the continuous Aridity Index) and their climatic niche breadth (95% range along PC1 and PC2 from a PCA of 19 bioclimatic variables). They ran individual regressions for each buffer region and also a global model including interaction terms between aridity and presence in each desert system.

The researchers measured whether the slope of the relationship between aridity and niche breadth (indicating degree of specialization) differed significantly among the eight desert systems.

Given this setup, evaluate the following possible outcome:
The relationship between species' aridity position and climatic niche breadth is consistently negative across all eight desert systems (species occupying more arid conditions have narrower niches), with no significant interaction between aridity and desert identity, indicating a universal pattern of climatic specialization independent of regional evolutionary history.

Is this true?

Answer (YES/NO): NO